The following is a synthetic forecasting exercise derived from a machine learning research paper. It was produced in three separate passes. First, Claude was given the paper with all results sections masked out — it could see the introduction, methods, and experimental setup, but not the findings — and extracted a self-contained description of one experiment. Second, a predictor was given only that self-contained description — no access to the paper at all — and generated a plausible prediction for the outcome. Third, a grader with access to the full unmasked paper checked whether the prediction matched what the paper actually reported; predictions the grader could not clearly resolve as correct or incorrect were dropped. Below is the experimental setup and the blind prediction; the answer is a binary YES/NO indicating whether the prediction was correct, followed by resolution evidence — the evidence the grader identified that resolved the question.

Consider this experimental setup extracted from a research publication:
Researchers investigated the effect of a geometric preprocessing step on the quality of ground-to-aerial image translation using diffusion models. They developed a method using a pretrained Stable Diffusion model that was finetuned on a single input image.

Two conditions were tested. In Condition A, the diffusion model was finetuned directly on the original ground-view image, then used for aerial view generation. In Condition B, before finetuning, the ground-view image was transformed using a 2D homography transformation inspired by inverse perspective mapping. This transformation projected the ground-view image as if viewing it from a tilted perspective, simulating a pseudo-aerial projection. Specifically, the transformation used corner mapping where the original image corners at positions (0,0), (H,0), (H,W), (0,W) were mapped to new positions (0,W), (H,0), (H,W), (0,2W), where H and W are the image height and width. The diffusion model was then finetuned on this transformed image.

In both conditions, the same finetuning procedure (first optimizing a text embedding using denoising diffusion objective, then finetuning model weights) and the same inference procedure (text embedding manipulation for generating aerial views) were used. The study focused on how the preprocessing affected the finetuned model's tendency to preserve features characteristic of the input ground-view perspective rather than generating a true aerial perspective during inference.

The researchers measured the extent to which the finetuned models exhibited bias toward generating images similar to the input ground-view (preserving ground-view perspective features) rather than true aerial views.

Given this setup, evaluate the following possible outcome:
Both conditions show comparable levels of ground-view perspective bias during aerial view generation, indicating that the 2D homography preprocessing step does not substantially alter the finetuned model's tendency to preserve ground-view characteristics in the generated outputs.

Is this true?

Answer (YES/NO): NO